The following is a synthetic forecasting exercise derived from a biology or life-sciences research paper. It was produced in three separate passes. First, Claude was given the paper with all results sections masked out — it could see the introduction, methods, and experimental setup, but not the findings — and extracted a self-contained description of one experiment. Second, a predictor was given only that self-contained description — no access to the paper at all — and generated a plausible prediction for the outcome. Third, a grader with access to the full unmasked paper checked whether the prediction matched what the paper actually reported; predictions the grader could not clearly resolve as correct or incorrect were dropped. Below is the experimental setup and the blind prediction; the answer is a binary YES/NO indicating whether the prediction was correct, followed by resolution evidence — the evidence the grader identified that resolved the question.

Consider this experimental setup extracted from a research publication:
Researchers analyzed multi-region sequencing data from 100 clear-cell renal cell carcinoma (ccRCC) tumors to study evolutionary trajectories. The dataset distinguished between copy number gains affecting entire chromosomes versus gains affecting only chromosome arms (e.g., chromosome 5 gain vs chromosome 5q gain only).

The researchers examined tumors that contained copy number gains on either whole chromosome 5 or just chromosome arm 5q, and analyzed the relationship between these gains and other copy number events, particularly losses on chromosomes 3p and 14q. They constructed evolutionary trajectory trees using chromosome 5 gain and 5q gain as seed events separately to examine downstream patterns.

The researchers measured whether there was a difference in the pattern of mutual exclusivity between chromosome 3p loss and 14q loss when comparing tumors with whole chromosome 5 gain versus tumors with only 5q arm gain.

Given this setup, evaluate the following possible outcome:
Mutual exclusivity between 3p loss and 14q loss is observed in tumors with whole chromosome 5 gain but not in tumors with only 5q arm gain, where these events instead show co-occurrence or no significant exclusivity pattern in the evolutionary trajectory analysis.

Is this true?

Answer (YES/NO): YES